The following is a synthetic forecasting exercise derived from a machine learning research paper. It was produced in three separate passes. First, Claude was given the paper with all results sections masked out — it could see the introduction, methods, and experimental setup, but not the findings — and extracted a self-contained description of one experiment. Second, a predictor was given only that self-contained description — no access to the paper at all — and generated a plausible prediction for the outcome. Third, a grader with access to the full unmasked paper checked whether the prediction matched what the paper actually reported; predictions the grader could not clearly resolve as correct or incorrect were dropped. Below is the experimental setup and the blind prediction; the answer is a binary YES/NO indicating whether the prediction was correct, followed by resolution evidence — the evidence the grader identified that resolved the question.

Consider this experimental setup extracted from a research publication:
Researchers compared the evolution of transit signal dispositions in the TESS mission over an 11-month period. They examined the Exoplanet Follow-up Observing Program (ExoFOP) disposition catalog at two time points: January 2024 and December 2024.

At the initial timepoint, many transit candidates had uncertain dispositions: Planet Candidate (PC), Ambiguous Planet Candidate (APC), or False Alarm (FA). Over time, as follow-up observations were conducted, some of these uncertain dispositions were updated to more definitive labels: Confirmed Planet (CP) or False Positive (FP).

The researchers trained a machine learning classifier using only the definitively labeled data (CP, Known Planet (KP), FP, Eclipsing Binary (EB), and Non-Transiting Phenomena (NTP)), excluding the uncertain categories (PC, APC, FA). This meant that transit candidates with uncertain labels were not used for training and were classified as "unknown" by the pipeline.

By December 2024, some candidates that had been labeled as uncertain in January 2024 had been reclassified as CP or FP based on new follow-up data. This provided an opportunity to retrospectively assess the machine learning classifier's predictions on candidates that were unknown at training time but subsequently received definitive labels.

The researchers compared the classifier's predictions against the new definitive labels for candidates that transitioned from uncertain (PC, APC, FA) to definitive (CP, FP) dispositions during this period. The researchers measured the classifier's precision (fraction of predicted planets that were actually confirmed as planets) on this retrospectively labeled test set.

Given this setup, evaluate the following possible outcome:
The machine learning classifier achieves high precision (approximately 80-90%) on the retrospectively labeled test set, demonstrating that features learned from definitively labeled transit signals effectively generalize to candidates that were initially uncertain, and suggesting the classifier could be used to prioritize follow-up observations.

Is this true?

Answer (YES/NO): NO